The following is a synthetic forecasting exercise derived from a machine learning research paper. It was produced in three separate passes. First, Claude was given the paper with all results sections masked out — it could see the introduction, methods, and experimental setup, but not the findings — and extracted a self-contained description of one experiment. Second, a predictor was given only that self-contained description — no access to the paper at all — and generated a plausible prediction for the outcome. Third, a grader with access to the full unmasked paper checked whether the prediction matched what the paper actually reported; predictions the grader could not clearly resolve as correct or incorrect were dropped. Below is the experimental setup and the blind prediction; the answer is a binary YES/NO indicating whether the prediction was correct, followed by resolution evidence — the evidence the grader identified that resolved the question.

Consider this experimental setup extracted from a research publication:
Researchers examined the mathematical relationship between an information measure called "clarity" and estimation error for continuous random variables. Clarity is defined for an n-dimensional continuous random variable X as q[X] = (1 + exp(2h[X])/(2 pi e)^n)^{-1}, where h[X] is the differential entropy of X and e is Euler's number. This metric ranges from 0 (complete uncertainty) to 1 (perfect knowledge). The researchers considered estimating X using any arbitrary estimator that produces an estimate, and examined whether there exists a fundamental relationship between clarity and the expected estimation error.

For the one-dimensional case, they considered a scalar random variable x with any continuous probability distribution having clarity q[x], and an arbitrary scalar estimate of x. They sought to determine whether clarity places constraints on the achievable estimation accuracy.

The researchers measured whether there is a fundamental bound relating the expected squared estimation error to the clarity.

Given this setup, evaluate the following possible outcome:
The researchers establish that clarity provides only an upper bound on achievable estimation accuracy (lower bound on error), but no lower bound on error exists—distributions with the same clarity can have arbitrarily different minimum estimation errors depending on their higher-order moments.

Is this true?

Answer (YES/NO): NO